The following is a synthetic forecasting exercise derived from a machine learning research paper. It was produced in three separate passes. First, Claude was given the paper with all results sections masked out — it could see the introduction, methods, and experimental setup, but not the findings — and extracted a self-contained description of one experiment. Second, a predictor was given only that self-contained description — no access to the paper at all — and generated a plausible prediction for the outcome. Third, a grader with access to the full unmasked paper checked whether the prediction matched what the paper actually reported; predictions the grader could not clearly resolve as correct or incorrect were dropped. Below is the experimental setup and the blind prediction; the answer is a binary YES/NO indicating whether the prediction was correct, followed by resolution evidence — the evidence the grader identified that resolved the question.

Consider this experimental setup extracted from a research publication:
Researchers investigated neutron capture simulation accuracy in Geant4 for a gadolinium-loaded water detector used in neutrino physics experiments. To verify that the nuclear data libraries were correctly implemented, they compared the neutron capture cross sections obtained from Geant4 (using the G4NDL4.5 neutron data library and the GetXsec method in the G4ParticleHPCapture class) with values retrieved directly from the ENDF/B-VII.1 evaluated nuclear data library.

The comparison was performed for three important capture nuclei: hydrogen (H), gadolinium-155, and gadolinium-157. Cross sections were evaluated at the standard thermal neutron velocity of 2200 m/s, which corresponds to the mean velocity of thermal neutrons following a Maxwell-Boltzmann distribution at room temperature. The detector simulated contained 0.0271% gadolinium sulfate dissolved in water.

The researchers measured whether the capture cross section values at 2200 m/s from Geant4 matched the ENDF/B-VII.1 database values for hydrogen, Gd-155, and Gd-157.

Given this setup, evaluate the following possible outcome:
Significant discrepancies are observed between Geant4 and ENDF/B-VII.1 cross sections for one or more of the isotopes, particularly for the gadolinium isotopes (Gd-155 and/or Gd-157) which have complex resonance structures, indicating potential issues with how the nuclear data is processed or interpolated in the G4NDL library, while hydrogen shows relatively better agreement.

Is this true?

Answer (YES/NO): NO